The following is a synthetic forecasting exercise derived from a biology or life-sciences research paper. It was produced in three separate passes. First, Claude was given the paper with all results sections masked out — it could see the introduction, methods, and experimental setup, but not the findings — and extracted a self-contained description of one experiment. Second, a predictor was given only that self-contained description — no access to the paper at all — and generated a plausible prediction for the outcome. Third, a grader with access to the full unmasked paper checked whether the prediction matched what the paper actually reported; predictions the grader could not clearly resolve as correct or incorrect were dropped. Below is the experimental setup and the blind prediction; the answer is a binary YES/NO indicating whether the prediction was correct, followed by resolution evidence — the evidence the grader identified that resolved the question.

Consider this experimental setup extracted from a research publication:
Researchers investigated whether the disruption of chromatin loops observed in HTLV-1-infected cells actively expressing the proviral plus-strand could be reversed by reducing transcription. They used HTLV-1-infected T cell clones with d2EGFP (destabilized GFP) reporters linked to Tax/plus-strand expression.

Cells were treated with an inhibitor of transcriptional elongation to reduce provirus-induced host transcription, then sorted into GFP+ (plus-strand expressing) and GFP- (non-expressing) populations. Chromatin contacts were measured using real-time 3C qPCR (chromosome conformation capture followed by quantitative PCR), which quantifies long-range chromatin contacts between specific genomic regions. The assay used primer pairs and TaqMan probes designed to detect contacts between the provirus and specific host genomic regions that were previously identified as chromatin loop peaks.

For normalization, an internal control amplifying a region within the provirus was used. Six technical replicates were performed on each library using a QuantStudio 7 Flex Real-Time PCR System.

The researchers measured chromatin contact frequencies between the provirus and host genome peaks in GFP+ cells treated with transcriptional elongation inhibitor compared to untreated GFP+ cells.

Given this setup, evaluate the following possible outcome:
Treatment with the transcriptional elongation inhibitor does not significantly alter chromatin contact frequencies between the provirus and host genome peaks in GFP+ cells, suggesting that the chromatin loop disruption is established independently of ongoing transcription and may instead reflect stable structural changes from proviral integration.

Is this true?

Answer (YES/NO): NO